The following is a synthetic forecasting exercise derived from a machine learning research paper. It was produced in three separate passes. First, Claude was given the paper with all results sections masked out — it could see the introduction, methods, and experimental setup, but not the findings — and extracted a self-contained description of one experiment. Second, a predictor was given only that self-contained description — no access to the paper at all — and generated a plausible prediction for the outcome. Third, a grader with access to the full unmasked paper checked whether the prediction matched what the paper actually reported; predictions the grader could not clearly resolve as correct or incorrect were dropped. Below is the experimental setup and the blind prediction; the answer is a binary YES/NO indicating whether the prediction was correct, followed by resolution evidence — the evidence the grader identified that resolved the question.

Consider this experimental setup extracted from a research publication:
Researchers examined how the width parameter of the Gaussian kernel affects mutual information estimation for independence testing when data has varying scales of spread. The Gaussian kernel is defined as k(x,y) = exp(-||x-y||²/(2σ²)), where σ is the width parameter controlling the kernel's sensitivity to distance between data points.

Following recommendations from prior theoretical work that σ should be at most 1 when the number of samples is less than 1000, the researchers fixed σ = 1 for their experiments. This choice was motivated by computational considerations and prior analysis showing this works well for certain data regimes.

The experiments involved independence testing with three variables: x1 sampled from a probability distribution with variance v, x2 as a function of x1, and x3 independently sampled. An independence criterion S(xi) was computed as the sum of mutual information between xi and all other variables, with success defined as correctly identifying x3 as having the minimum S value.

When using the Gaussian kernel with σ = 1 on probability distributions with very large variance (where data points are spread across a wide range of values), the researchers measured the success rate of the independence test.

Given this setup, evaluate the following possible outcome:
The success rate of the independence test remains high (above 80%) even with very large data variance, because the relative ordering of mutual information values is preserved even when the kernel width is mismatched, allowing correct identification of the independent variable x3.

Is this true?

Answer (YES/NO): NO